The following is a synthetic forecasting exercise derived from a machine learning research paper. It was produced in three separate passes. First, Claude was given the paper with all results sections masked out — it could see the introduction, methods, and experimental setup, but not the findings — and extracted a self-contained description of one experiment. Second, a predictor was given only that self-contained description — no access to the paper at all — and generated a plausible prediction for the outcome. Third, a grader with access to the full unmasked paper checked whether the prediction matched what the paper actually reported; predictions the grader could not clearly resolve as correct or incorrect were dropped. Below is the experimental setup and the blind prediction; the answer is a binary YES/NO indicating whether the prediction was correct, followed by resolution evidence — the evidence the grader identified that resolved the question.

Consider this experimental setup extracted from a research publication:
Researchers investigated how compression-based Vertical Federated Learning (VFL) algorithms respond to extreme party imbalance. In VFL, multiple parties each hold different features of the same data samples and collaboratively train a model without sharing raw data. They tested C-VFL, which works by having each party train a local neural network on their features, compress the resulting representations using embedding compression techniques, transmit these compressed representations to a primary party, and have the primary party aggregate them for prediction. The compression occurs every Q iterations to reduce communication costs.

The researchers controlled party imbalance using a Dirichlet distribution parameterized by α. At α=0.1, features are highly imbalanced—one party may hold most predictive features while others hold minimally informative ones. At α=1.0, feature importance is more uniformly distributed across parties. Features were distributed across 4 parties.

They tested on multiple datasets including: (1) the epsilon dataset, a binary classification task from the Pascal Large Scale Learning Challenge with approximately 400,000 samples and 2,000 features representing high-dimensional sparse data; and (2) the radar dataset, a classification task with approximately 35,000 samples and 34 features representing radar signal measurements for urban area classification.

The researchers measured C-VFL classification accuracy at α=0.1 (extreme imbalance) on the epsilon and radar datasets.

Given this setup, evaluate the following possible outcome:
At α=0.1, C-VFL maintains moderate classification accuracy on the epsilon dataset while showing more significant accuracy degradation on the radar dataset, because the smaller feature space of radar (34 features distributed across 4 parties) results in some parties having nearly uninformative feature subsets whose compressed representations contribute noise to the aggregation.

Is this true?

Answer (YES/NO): NO